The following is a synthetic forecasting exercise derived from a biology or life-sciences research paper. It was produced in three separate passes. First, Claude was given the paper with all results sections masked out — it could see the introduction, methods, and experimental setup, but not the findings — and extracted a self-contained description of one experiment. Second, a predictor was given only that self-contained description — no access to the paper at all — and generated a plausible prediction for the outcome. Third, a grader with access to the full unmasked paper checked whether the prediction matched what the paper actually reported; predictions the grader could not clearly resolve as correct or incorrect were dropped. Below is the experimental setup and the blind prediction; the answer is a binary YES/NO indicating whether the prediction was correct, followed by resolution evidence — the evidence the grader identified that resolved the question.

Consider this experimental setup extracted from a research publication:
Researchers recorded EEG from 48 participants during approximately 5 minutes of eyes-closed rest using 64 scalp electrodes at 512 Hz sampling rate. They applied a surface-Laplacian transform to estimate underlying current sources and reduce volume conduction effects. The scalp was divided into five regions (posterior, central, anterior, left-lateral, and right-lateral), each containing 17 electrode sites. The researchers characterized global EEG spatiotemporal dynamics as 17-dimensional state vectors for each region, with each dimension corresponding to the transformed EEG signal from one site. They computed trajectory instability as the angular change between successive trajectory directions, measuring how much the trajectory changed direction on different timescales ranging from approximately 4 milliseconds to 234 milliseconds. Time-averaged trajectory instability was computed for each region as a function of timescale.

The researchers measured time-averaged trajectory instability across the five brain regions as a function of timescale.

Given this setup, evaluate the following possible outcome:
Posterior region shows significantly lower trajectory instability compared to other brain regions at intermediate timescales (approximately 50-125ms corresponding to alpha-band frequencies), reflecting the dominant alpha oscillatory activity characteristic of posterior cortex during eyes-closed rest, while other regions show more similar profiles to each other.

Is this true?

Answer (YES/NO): NO